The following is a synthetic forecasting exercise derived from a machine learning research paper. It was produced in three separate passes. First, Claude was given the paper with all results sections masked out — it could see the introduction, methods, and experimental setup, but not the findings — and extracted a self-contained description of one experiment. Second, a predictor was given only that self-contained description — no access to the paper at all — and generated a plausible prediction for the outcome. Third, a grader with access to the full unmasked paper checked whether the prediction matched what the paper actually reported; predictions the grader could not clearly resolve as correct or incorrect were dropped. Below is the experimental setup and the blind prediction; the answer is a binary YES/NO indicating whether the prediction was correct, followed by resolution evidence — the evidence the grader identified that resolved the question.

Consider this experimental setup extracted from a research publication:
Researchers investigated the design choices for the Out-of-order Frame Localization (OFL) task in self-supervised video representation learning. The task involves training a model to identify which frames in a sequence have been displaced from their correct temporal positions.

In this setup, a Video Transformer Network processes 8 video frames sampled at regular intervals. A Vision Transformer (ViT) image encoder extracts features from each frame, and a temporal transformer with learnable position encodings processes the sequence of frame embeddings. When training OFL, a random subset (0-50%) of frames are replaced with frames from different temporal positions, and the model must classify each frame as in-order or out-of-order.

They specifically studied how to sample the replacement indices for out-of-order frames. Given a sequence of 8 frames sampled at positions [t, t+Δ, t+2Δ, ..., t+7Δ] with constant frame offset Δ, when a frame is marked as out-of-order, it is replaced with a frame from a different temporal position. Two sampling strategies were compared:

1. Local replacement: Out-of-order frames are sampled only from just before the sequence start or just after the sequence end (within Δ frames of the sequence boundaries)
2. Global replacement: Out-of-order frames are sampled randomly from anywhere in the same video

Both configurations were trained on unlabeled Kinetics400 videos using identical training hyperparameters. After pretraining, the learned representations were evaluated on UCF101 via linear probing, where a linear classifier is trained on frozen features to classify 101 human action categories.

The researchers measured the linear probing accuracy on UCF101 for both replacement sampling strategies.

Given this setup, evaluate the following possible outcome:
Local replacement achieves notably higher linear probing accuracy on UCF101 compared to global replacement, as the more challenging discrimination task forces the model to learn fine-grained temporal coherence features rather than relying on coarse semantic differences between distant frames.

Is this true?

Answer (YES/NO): NO